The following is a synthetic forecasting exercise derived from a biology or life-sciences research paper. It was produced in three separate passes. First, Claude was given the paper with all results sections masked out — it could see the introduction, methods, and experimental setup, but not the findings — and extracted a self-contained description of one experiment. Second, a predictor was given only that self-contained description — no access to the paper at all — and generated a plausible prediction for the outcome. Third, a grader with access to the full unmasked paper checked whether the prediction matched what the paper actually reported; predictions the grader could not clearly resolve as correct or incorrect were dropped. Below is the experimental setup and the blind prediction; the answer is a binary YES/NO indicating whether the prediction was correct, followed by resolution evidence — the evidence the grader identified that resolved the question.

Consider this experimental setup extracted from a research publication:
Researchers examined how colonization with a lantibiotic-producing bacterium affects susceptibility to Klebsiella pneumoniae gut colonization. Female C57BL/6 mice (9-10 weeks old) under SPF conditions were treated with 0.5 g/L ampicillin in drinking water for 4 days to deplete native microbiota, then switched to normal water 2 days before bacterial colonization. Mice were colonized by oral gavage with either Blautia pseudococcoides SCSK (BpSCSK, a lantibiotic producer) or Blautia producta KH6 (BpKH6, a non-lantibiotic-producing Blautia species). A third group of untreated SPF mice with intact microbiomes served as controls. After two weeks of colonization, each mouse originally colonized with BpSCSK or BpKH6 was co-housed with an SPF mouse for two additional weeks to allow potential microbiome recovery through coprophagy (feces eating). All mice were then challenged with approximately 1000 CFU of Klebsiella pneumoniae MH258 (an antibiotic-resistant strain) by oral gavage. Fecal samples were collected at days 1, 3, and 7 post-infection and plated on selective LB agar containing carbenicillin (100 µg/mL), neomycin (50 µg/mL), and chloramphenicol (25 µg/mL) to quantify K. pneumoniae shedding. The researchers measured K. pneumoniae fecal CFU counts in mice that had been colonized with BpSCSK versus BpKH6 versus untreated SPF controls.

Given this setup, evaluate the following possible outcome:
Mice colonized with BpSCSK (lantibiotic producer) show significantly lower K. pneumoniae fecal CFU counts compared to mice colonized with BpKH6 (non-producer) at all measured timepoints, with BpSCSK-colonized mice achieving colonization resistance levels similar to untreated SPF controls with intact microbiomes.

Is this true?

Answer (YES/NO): NO